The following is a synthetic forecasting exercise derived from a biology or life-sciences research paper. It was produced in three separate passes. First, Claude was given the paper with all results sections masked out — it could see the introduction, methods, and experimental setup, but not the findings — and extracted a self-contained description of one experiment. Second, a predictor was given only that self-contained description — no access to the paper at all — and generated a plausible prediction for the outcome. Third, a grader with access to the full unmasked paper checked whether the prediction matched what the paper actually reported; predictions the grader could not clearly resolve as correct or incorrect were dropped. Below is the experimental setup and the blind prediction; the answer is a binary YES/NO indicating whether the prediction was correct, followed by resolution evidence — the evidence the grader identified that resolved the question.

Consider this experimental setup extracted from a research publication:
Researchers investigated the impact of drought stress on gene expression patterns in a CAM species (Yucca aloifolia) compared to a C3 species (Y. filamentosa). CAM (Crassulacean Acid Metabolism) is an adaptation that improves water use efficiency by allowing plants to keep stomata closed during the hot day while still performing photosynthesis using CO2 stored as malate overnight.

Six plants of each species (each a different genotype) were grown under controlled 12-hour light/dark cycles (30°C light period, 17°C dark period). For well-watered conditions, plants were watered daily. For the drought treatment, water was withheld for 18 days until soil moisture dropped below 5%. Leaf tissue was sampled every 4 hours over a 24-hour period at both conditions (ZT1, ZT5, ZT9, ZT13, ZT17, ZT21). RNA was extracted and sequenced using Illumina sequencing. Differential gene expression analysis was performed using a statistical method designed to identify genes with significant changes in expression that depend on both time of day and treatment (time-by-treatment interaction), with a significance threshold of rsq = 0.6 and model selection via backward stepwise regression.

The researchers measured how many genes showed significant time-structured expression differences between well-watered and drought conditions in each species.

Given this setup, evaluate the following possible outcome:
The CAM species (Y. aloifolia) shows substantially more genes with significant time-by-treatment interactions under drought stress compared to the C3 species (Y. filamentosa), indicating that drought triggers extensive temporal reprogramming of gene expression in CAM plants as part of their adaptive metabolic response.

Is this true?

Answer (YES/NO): YES